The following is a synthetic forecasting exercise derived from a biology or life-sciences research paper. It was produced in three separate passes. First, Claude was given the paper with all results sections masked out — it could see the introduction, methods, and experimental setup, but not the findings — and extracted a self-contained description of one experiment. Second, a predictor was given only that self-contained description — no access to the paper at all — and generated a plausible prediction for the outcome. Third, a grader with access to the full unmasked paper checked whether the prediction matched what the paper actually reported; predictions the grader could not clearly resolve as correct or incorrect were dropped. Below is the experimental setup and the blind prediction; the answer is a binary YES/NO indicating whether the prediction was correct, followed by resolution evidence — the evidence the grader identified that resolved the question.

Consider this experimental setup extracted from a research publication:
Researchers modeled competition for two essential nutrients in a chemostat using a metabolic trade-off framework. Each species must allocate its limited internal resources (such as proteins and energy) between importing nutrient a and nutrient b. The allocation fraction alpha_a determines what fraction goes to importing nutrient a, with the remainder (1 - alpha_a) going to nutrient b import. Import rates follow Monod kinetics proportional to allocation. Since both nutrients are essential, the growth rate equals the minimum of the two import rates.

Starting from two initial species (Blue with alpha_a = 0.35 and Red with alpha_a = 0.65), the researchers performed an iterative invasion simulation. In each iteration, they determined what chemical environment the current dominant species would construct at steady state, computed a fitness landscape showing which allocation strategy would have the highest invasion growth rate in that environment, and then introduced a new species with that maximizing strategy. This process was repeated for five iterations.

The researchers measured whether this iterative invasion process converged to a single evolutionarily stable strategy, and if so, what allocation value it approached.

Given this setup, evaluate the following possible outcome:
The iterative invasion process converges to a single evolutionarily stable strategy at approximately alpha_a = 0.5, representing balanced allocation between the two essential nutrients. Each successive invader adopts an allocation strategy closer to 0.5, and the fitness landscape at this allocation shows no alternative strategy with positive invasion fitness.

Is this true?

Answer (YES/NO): YES